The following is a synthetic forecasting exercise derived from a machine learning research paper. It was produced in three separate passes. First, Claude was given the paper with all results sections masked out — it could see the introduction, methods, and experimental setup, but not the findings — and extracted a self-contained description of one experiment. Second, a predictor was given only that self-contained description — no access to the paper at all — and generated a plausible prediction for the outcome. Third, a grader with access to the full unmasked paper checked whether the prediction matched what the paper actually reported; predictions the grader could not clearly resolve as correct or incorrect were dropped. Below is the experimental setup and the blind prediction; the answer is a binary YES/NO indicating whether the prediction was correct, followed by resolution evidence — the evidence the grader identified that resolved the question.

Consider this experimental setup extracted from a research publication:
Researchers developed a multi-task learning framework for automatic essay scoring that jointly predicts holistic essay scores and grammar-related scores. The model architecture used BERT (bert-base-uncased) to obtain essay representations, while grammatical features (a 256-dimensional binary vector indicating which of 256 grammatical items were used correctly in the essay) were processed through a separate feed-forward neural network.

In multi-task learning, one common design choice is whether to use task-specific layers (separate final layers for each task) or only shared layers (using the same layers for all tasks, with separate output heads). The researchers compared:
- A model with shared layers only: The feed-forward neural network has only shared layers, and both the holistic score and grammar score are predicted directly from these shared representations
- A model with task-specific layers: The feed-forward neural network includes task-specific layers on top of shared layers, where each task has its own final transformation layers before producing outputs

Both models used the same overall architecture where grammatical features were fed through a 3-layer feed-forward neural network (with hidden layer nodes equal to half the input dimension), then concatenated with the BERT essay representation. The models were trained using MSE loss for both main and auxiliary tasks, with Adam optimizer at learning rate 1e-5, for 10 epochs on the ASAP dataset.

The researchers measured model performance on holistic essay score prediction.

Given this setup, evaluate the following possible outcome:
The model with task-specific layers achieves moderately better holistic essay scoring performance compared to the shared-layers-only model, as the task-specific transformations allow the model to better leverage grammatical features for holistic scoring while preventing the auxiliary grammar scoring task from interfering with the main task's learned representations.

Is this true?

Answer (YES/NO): NO